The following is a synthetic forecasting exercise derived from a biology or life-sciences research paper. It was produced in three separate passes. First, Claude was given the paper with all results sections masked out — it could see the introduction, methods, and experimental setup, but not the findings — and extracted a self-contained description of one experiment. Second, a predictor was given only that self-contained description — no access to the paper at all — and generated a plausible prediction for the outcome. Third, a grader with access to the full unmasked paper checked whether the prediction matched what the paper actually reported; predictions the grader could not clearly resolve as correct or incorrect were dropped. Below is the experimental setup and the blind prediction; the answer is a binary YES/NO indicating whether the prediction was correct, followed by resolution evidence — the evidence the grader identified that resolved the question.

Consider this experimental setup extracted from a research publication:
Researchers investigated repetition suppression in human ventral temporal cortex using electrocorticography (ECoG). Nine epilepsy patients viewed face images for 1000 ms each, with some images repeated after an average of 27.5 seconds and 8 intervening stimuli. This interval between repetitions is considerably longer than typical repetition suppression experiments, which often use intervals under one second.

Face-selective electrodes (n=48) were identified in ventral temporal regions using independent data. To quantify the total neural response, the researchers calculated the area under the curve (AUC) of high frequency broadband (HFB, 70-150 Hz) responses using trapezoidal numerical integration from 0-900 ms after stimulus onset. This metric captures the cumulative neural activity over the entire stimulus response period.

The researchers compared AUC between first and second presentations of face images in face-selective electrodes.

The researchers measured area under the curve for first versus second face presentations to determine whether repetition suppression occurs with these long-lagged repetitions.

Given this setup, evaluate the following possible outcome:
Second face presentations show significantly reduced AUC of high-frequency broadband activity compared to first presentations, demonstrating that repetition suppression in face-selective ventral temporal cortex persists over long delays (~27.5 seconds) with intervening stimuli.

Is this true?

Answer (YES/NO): YES